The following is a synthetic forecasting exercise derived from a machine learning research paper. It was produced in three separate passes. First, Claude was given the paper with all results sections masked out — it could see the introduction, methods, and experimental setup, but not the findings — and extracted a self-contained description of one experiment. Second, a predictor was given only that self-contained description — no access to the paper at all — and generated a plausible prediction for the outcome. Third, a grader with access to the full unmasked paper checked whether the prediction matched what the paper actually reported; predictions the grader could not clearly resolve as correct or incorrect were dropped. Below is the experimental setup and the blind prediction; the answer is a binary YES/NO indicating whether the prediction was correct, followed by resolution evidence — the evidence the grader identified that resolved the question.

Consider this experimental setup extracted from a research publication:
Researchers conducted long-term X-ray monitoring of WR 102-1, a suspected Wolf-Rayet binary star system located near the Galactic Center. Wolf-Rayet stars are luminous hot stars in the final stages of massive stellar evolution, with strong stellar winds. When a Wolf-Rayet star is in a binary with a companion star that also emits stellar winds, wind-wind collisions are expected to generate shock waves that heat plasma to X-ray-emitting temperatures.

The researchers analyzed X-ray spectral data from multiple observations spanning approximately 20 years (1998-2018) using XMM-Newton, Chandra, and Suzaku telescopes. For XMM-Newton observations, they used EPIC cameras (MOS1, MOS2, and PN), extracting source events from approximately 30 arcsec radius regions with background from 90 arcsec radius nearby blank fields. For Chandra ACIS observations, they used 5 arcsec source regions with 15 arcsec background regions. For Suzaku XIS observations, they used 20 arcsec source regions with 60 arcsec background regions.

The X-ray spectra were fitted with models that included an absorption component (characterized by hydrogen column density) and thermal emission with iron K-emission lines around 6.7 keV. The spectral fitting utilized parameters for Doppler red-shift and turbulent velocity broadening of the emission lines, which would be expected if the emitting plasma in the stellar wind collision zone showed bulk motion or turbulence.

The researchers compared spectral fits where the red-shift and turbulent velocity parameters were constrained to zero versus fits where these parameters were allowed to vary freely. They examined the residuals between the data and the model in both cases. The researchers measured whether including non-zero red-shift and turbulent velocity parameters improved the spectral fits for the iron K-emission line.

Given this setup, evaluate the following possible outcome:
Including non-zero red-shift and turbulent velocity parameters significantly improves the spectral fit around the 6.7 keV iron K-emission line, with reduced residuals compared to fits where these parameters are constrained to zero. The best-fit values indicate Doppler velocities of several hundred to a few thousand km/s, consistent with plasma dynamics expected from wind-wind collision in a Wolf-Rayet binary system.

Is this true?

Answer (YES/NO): YES